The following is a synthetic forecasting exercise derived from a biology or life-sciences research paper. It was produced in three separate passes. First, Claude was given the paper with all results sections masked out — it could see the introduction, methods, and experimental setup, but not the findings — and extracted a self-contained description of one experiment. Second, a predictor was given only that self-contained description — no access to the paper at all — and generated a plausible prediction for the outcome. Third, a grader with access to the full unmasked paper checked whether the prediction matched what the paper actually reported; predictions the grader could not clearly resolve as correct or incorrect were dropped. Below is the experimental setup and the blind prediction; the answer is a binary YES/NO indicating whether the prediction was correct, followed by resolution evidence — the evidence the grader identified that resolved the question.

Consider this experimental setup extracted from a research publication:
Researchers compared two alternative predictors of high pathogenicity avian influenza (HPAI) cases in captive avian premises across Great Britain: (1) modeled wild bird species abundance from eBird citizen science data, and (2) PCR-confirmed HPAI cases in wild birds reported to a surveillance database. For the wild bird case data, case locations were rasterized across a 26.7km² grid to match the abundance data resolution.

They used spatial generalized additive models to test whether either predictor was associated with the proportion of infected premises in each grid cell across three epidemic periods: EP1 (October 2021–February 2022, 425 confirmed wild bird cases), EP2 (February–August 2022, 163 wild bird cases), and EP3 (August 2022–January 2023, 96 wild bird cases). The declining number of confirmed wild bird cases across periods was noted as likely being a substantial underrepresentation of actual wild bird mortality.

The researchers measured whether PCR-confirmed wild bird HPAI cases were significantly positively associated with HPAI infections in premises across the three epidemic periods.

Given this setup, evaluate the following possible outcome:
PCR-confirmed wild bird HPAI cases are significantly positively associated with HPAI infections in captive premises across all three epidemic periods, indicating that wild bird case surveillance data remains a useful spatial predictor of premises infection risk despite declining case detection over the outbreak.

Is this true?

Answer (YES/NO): NO